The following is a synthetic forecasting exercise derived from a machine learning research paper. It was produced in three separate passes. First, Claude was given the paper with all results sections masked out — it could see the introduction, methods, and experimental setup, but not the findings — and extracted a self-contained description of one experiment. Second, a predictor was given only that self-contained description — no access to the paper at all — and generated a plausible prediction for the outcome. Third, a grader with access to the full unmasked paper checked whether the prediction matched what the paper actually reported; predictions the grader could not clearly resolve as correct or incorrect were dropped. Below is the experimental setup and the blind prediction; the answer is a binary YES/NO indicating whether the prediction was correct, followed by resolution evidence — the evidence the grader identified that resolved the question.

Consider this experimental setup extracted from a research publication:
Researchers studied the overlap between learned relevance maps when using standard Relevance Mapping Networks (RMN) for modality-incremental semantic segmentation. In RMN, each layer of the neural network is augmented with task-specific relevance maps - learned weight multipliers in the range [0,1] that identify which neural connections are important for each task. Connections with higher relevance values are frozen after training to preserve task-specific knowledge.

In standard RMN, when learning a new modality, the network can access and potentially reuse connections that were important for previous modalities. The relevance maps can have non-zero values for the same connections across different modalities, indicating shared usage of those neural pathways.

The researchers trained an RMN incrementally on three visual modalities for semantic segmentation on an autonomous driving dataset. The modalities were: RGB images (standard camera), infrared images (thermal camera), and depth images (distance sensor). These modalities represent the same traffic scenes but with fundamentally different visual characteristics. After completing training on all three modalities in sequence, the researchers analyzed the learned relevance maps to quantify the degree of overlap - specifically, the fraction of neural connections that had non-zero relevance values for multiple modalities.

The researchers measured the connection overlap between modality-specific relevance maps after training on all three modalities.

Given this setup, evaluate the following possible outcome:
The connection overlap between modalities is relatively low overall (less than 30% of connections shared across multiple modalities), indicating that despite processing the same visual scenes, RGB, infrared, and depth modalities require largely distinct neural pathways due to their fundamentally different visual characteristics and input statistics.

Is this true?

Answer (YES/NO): NO